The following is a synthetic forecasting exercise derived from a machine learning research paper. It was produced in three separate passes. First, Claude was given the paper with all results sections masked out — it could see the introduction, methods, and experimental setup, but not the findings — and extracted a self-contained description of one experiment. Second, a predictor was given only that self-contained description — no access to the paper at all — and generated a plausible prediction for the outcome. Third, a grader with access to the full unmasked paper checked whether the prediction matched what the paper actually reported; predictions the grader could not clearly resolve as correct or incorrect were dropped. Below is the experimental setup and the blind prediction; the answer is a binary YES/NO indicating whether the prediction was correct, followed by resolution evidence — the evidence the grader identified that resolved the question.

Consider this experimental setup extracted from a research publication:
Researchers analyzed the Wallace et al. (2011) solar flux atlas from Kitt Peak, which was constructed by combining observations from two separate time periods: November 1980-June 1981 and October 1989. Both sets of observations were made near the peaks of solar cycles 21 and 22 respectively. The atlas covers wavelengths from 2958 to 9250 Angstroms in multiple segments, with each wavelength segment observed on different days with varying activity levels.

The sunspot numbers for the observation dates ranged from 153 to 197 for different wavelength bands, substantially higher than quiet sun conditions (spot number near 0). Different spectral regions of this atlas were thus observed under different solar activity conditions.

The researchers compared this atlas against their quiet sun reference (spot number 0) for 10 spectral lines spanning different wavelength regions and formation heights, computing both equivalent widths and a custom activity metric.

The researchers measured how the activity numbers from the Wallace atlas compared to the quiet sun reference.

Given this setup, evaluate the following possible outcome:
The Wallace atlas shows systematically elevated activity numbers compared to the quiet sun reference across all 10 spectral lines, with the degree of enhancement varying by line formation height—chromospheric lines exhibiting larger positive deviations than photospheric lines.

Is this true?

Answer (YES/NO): NO